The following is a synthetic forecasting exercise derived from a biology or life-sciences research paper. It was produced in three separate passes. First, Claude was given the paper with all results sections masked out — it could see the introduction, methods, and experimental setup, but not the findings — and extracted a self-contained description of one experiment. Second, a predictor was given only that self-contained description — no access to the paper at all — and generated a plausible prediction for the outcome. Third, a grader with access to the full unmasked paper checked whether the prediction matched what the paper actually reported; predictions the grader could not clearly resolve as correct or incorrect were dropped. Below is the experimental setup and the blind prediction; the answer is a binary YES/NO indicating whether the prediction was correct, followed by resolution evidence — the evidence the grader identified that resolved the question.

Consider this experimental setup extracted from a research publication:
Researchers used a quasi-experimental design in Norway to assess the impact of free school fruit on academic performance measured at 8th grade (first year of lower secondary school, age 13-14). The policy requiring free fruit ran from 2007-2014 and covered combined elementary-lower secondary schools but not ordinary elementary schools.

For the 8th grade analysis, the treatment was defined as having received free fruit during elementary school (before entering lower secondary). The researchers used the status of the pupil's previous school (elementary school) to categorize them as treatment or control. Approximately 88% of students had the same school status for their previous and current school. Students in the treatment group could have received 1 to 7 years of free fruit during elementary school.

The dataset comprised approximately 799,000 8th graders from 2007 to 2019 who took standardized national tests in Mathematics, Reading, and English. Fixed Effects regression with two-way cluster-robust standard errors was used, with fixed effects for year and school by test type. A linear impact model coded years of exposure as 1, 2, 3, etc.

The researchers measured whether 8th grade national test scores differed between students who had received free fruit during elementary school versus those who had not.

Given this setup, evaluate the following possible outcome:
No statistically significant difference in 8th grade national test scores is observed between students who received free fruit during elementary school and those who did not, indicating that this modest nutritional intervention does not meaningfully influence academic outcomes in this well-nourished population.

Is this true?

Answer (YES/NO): NO